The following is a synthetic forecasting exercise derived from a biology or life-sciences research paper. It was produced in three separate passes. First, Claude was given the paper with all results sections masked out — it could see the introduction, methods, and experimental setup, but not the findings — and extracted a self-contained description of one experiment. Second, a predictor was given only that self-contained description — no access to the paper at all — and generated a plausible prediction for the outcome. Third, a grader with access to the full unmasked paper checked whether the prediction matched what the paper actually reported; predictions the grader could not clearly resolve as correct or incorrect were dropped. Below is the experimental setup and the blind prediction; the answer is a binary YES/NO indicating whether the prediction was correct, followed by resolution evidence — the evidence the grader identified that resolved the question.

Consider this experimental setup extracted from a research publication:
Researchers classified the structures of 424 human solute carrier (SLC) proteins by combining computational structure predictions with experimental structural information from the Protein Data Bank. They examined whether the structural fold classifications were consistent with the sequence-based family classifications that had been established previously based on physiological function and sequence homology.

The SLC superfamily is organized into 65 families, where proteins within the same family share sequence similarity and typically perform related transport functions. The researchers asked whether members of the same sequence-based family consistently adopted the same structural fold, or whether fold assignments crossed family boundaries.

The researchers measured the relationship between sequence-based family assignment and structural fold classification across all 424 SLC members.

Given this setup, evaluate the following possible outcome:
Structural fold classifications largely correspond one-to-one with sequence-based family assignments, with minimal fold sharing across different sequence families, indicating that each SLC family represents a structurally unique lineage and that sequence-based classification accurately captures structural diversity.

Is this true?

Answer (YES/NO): NO